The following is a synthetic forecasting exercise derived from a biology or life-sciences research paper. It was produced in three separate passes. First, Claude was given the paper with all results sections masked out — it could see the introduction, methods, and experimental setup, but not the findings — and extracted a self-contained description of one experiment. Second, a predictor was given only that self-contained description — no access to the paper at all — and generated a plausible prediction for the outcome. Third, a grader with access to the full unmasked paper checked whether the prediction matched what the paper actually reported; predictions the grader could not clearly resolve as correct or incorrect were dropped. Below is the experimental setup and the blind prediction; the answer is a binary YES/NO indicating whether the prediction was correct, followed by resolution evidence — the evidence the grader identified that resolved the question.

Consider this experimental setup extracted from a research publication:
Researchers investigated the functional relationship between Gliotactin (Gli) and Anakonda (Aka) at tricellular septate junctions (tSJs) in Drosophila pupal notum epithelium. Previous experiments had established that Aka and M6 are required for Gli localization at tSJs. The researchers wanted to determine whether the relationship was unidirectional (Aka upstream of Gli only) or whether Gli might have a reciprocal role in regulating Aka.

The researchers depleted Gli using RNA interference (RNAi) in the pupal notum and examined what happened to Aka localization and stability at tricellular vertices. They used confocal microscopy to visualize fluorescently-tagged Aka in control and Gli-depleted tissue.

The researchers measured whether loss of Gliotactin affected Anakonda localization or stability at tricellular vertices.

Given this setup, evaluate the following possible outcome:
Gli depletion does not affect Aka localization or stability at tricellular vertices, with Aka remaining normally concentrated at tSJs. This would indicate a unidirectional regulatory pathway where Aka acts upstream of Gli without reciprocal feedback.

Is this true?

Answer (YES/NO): NO